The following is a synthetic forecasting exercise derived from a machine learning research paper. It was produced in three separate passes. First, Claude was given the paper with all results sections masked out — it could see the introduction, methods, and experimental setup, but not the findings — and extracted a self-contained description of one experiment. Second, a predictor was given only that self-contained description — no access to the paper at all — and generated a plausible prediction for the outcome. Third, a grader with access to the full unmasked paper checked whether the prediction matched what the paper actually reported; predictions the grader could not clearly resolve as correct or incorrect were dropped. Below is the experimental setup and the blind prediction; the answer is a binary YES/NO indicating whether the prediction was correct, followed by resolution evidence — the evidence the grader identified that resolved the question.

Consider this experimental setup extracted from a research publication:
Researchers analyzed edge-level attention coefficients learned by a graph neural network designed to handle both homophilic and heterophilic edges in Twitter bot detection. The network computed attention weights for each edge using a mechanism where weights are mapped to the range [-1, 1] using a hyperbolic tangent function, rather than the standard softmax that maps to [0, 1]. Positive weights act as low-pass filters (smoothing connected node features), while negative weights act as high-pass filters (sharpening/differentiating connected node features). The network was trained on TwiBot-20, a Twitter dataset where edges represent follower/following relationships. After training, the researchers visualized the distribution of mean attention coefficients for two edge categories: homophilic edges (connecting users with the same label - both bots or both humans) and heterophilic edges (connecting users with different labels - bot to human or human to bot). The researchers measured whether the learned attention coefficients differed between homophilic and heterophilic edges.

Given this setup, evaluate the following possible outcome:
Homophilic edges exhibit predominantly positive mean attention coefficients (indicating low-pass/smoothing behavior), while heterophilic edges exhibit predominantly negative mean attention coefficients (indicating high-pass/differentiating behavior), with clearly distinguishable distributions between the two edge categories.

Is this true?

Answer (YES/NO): YES